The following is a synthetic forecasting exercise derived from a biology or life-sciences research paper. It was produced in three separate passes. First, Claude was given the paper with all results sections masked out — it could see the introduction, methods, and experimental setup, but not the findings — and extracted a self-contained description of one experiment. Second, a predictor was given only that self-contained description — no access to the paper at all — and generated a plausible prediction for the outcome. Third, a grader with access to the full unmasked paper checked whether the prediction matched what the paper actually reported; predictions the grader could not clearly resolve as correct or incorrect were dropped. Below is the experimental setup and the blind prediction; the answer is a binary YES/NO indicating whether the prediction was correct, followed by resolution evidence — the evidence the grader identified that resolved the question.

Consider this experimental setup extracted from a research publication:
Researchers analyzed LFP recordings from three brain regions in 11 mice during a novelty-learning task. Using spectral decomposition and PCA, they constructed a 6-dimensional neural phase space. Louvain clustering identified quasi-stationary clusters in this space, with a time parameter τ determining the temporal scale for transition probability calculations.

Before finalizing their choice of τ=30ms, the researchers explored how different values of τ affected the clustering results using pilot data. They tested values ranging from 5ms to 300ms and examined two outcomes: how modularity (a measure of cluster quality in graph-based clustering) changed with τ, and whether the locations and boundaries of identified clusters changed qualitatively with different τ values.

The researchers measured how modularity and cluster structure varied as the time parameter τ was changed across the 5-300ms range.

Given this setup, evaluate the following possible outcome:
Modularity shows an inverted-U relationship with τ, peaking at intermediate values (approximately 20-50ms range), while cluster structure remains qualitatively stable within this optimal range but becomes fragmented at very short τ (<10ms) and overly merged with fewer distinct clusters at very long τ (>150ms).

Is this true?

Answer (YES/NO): NO